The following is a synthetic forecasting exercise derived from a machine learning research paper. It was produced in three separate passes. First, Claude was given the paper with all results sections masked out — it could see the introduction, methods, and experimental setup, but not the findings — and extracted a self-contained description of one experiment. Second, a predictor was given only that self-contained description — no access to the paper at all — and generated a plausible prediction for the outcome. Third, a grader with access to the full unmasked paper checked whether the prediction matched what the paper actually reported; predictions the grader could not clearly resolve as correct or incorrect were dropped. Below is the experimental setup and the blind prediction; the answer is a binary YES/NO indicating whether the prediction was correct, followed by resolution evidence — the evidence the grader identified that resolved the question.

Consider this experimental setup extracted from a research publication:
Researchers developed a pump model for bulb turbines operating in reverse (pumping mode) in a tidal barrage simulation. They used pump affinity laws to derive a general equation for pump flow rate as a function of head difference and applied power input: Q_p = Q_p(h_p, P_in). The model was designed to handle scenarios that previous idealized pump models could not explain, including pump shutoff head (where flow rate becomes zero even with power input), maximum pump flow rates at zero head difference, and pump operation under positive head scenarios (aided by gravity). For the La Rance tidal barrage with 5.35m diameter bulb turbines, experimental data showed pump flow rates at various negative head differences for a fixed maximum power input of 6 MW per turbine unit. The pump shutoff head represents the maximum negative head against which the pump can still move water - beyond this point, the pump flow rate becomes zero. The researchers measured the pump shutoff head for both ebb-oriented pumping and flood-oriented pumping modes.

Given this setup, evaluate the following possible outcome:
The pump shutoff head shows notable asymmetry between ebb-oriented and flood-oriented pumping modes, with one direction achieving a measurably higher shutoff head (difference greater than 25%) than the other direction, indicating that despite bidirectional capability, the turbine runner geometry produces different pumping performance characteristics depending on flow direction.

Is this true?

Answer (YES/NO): NO